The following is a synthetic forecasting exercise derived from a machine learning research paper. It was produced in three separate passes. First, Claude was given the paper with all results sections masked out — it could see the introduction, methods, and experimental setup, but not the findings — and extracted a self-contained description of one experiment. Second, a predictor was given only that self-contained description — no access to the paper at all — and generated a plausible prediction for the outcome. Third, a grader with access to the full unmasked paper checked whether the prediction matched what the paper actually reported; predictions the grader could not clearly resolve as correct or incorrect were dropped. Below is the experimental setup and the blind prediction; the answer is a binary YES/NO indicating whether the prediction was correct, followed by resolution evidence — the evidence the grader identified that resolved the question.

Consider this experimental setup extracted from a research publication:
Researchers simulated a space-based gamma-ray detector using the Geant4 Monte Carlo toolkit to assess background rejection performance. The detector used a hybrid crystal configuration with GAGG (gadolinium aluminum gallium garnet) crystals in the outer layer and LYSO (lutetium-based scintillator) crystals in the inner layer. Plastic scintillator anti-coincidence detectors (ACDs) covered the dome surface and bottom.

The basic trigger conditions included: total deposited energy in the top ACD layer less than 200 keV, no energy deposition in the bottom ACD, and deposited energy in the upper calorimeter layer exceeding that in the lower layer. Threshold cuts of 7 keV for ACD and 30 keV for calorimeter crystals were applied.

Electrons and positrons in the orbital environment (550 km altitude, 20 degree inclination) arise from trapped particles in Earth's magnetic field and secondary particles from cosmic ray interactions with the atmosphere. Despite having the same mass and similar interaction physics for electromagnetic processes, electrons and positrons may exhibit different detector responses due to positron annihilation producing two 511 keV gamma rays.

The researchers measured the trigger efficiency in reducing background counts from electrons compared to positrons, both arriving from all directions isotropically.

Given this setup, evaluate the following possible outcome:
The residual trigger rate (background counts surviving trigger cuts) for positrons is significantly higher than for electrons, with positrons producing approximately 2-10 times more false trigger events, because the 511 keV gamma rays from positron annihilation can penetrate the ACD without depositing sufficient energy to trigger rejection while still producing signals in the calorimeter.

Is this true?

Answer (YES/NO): NO